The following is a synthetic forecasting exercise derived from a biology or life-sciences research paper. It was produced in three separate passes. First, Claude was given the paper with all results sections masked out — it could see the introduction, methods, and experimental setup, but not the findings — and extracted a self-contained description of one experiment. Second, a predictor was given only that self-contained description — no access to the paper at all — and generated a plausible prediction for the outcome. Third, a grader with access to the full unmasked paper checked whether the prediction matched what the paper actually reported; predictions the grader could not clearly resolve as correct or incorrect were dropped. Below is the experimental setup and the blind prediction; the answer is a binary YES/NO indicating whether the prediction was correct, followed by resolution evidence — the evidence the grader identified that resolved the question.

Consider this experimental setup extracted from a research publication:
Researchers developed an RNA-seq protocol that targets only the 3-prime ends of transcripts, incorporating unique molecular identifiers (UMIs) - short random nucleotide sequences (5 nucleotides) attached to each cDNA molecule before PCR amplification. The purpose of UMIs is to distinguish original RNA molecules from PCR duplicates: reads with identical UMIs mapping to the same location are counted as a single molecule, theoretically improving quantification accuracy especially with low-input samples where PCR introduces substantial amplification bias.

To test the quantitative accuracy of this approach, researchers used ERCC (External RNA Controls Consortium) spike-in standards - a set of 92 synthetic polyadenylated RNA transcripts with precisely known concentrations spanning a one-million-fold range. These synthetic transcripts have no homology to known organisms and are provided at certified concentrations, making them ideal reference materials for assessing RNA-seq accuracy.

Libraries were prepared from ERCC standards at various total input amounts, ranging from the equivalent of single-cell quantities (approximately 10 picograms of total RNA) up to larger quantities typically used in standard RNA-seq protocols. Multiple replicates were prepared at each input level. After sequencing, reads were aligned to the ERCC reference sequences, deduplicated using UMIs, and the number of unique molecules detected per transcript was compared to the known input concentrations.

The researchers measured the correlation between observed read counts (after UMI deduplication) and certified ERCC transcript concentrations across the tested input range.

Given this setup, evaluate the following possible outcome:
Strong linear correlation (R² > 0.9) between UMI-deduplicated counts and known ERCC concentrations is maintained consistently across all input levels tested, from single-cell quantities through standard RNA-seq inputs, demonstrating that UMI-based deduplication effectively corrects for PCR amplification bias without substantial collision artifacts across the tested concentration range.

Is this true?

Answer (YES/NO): NO